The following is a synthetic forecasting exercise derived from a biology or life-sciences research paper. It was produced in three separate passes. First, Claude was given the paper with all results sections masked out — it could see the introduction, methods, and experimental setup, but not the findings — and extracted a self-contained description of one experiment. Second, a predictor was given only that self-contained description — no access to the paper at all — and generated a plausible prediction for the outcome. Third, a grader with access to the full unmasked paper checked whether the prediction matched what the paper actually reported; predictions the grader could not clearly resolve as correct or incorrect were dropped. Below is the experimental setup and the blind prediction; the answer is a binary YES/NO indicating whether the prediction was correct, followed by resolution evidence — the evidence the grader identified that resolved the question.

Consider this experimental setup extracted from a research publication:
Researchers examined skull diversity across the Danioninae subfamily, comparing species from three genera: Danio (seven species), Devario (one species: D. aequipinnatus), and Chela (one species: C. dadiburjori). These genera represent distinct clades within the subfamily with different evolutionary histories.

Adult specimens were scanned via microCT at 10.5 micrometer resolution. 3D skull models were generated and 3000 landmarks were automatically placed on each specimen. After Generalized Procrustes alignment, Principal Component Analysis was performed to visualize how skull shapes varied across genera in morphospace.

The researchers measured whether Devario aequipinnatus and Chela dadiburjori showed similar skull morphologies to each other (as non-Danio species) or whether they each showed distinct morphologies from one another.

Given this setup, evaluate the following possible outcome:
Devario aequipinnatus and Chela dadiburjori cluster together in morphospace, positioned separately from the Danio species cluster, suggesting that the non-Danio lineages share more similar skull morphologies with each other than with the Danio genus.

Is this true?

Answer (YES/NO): NO